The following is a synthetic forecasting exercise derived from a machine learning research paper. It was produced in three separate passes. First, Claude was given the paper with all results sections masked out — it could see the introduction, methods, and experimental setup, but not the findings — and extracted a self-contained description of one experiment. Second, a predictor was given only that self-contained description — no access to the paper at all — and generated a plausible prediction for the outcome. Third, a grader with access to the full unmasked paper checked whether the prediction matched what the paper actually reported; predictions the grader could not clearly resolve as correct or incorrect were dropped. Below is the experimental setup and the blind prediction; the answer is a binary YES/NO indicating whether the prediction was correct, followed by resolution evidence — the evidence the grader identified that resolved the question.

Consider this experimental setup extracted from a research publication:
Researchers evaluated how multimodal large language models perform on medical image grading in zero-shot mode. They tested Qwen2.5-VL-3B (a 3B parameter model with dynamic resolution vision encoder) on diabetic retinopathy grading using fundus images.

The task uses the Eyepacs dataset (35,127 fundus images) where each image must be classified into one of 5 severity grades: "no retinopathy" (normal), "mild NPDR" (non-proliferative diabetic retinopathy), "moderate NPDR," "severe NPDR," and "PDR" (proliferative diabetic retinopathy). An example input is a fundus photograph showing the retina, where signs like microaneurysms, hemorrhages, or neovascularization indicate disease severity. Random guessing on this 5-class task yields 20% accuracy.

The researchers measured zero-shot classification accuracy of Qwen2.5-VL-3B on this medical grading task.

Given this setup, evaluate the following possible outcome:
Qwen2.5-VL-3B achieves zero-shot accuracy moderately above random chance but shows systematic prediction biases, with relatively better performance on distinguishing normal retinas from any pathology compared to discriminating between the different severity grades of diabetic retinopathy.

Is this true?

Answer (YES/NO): NO